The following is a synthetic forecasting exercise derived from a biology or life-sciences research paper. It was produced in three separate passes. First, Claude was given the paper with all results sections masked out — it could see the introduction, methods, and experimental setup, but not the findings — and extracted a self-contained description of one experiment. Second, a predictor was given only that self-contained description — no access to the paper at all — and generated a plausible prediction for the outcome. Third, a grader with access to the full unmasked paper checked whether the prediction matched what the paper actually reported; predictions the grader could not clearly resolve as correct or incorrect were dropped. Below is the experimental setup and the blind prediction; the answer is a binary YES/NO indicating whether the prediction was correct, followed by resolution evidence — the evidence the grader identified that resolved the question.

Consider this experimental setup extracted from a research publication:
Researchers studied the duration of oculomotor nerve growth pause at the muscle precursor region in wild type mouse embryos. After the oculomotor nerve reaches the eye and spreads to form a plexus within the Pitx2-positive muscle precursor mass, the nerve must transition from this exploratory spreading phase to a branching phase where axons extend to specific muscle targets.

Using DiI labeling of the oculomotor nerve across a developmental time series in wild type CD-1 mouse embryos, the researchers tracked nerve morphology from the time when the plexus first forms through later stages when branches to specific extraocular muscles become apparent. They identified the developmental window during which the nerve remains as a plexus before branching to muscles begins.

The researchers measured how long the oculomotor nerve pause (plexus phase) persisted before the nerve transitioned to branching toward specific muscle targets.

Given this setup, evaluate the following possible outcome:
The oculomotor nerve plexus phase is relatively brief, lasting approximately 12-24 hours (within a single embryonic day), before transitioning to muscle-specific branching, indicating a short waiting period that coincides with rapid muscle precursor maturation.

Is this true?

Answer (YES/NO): NO